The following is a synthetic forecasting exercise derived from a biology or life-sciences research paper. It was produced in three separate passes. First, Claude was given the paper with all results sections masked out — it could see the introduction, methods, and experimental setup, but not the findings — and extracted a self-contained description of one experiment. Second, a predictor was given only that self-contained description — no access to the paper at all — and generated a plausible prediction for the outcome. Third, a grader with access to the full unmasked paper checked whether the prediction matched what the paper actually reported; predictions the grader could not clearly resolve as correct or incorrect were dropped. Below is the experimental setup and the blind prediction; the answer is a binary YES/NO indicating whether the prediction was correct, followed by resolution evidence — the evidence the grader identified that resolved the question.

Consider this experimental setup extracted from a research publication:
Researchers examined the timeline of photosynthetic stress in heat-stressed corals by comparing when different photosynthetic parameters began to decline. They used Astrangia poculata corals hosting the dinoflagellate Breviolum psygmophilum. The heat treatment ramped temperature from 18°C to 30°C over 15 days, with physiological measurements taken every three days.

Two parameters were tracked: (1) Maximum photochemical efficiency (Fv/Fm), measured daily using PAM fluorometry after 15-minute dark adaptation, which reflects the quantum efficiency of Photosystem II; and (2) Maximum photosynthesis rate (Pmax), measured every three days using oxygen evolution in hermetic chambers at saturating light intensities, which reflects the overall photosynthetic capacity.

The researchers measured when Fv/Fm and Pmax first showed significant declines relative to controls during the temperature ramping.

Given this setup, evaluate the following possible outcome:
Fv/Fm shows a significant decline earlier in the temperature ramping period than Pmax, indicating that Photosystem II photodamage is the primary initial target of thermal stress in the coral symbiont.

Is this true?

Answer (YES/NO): NO